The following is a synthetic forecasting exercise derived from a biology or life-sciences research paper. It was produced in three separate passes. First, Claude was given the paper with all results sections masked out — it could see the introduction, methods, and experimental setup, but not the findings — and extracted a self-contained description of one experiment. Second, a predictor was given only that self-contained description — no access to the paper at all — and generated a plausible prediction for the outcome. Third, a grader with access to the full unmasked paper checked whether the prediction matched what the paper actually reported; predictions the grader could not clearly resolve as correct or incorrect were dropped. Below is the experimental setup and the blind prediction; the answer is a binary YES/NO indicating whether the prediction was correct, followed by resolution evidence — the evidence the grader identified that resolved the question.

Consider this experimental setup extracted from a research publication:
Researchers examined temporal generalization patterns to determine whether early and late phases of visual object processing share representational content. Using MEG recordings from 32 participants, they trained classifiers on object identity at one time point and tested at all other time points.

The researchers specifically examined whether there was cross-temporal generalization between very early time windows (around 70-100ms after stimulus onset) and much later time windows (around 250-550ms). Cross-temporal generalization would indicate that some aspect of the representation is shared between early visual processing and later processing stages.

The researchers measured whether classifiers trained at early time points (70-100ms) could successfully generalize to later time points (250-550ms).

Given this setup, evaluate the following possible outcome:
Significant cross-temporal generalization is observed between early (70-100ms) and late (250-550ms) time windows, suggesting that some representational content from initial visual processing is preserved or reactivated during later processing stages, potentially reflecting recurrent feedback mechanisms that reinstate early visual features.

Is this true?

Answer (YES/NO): YES